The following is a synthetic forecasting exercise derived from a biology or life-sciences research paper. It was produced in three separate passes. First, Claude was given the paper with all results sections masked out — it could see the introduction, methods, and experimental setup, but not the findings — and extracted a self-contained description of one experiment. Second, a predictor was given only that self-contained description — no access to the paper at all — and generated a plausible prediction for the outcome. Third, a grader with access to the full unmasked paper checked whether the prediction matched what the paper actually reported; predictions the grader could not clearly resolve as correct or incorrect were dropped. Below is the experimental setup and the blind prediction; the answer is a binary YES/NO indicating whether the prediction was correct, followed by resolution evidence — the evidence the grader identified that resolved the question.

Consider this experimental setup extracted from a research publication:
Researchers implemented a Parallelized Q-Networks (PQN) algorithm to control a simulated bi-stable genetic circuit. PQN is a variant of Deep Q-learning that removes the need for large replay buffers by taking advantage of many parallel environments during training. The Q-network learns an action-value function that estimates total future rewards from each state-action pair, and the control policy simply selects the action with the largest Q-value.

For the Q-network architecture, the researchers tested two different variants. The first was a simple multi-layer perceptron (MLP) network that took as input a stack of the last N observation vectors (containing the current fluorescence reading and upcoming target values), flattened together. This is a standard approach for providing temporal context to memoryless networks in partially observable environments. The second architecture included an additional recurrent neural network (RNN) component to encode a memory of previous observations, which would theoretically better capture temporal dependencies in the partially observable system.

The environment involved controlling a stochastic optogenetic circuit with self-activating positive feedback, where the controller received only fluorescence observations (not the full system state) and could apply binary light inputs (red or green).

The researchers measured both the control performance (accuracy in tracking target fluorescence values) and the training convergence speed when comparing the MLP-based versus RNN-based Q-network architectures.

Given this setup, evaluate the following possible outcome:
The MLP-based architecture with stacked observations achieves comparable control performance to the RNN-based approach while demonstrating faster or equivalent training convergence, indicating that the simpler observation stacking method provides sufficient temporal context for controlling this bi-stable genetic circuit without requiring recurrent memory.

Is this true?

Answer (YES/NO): NO